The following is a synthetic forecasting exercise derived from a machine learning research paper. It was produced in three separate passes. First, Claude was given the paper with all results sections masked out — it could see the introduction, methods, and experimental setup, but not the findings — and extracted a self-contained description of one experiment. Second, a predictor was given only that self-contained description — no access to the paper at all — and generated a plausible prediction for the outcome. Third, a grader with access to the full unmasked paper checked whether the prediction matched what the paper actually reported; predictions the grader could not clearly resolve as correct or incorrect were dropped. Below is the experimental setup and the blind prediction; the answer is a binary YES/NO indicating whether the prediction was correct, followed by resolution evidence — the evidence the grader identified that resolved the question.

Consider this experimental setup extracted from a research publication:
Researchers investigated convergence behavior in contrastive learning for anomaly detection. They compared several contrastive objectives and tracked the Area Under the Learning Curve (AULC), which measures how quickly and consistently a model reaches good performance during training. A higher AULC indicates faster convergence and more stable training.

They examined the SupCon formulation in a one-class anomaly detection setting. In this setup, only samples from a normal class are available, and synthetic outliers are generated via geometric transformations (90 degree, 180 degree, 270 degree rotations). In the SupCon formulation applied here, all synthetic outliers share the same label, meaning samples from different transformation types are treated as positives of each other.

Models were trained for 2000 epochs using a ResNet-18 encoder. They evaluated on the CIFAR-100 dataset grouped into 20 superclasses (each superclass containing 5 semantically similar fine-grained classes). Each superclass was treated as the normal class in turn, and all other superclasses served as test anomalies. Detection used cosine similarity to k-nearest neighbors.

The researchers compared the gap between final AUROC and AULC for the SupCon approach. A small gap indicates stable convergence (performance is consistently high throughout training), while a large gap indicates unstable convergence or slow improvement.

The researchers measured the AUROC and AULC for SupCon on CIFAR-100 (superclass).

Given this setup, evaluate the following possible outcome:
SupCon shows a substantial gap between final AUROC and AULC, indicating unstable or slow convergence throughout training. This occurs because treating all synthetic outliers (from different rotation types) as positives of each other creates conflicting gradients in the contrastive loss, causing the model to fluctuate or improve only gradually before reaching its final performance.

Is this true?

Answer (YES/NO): YES